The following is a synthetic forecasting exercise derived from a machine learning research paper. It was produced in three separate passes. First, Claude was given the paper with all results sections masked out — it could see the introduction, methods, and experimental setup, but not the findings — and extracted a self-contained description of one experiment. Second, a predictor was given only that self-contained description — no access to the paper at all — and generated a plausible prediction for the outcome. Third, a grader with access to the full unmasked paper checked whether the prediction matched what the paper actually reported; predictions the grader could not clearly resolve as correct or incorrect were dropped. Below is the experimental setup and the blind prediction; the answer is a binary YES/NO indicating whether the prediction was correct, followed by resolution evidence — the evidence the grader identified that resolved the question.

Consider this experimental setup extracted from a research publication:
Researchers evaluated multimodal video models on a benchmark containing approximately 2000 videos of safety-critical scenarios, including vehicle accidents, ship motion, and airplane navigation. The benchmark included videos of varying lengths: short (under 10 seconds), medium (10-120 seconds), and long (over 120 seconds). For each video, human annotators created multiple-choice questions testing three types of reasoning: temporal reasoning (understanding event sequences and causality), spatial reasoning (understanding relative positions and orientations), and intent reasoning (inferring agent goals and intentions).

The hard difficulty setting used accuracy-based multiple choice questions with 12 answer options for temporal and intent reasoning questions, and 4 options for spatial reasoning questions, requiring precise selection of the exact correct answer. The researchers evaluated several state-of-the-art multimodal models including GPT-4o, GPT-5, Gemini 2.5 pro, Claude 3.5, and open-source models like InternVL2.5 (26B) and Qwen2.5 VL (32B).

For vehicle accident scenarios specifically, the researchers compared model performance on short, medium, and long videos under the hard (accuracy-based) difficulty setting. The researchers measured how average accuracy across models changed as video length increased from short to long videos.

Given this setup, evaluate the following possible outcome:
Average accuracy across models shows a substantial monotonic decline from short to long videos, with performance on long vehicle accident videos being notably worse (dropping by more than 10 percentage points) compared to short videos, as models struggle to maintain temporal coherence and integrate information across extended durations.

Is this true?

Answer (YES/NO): NO